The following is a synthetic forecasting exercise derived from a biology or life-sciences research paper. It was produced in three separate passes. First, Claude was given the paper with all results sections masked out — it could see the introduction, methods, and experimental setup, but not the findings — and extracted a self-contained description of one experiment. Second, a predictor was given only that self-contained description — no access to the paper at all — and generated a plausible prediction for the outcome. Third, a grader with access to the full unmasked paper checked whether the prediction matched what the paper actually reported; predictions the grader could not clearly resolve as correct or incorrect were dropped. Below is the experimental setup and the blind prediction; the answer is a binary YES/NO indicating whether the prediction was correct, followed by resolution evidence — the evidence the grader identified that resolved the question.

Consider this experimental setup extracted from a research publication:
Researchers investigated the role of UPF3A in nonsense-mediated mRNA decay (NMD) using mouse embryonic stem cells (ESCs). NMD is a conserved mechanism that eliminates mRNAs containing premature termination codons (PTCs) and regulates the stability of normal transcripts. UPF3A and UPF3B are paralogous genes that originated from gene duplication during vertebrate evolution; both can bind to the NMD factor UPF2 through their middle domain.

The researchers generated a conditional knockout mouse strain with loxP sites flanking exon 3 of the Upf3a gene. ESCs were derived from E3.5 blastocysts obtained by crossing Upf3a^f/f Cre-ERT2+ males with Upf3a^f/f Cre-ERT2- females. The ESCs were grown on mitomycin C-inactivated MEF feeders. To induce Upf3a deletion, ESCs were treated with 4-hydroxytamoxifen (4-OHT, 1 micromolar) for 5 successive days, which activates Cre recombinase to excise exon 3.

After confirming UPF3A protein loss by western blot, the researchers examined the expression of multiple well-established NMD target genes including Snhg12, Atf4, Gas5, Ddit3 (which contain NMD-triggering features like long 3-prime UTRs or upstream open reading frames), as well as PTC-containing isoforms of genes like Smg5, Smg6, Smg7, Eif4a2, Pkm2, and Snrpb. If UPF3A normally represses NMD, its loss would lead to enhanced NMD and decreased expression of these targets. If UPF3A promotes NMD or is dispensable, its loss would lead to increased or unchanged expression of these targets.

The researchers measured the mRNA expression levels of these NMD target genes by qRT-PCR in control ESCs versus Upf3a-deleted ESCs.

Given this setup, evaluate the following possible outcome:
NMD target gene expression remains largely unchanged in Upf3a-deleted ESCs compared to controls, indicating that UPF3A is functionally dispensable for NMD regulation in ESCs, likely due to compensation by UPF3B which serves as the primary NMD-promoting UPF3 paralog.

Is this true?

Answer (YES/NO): YES